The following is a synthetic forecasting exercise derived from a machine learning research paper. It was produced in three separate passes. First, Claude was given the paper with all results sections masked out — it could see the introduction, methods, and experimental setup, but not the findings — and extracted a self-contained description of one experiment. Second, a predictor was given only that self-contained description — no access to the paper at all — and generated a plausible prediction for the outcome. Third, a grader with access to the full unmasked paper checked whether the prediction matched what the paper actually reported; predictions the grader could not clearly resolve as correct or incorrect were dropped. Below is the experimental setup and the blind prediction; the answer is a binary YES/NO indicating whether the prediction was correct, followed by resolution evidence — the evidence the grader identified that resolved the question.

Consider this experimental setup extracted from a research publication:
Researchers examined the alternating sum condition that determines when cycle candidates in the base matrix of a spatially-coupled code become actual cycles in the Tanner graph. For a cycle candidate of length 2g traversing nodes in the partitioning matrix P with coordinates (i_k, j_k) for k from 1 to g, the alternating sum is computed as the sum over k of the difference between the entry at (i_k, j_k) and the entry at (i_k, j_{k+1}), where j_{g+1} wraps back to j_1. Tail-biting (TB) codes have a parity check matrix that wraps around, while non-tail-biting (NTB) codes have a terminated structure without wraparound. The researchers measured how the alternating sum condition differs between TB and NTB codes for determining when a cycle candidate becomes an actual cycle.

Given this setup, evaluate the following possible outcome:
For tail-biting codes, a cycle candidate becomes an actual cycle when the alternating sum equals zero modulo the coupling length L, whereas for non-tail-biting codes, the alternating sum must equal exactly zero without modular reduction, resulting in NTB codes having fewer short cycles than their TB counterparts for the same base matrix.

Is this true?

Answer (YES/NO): NO